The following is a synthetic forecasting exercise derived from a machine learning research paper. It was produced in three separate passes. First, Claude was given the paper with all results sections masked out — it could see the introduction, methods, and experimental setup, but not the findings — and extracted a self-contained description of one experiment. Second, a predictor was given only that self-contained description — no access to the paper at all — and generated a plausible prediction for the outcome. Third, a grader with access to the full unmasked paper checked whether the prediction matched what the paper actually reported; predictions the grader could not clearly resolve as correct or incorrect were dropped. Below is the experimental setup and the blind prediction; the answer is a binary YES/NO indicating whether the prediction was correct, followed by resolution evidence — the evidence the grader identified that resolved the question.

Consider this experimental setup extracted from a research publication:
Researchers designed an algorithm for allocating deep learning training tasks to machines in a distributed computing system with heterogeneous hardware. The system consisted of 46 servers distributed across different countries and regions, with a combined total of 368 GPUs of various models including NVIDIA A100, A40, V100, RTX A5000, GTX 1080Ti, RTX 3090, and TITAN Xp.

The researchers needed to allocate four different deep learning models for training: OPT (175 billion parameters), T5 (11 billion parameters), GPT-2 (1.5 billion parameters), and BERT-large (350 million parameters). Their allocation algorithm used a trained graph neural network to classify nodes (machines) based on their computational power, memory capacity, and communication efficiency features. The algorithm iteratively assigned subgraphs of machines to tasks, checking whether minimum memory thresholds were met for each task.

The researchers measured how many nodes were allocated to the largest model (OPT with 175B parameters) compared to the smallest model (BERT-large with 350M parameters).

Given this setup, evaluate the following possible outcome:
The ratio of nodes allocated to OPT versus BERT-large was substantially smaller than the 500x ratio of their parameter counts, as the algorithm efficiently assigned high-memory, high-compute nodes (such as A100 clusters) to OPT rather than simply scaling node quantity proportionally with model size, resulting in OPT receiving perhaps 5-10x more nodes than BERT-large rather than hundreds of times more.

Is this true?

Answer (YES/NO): NO